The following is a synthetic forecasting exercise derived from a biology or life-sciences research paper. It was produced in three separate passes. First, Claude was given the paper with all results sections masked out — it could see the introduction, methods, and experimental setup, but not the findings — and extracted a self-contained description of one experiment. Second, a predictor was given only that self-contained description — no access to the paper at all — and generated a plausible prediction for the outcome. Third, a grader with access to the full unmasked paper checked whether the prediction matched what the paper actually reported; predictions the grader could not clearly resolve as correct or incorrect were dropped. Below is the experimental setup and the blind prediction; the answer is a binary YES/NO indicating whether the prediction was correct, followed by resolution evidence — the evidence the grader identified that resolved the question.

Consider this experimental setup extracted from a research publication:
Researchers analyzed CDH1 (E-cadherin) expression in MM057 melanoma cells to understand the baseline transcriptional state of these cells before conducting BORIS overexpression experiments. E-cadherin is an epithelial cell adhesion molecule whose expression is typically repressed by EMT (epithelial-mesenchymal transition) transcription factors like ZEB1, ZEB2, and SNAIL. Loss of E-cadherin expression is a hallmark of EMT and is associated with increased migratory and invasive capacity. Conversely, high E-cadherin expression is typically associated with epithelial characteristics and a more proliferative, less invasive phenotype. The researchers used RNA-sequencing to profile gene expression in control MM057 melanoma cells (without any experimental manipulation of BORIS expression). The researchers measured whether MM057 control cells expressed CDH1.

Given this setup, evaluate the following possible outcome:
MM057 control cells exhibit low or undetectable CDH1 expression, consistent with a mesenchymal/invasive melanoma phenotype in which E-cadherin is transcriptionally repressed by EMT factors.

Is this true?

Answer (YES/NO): YES